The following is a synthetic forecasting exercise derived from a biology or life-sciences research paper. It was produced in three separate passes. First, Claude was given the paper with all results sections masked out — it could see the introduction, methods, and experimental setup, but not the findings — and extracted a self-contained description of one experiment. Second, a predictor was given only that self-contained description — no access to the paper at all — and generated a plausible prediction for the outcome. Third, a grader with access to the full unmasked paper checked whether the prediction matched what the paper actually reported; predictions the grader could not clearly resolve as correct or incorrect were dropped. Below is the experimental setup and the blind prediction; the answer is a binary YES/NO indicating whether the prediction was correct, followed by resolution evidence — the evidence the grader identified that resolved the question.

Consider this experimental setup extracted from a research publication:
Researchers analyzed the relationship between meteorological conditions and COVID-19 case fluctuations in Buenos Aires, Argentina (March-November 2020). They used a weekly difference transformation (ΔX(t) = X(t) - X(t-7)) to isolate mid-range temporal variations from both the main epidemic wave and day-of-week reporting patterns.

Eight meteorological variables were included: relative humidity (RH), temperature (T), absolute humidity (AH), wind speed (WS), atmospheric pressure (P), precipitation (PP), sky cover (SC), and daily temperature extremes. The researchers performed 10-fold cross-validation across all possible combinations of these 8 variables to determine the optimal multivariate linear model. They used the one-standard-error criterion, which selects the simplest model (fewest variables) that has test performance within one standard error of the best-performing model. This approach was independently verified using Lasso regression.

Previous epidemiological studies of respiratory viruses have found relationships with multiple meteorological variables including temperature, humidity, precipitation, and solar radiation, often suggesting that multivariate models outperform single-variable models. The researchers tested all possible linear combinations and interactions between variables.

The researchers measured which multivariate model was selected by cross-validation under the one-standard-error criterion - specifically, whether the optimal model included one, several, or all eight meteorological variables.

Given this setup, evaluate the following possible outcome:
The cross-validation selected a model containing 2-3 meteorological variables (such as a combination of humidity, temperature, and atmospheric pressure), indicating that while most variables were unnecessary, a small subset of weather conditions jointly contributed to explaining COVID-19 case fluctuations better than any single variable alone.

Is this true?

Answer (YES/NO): NO